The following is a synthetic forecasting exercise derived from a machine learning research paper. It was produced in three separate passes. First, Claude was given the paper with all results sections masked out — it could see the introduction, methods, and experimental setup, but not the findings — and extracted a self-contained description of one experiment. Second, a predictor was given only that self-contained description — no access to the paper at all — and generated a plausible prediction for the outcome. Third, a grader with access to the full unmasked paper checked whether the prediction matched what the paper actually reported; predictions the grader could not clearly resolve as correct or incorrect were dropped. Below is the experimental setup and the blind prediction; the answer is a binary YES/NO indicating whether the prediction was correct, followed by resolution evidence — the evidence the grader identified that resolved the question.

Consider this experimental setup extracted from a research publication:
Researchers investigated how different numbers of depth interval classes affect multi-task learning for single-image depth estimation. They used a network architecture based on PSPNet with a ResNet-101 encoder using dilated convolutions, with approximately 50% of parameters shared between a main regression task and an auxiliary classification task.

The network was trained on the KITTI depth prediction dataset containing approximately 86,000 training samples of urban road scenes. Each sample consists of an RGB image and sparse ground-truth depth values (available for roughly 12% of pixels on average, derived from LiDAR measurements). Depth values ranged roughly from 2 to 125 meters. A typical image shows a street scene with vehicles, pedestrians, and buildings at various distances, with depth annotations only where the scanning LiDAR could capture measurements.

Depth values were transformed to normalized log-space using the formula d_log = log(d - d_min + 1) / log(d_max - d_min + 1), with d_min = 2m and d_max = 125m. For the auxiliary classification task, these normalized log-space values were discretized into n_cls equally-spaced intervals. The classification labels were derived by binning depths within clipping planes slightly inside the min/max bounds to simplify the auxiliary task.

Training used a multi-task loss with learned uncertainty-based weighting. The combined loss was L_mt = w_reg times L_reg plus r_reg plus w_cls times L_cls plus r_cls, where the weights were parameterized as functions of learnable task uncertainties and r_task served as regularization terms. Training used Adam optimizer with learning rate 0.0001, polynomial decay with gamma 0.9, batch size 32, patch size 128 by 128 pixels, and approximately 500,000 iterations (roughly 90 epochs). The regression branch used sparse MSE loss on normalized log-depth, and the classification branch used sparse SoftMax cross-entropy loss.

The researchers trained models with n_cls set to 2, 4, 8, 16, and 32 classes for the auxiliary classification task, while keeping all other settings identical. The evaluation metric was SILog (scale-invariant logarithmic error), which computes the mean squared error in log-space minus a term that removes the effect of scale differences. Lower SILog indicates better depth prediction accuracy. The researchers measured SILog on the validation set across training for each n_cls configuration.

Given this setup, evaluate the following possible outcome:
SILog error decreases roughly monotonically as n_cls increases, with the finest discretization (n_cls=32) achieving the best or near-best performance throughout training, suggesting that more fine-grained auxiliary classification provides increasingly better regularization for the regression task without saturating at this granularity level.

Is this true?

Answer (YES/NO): NO